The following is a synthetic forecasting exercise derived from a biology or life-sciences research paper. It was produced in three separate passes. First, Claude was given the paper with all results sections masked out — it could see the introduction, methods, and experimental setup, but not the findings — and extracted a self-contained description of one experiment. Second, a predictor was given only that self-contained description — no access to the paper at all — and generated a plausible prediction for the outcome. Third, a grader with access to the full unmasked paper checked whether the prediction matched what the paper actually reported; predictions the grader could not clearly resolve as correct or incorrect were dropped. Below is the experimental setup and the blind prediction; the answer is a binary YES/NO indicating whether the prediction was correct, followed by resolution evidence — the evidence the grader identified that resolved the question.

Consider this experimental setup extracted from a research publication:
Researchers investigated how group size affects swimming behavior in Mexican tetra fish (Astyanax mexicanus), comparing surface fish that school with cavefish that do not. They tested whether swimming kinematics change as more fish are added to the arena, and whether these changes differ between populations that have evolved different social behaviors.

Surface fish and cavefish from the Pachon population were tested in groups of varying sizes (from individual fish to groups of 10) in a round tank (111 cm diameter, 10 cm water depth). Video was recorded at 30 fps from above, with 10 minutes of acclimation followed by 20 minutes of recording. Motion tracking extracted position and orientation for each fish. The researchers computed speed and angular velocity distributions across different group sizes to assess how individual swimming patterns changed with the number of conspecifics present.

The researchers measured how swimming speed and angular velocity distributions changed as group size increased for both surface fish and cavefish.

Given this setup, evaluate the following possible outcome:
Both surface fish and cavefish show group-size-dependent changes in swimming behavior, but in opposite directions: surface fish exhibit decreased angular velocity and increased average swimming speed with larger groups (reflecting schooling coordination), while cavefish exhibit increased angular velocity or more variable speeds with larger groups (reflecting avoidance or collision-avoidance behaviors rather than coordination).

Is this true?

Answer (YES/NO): NO